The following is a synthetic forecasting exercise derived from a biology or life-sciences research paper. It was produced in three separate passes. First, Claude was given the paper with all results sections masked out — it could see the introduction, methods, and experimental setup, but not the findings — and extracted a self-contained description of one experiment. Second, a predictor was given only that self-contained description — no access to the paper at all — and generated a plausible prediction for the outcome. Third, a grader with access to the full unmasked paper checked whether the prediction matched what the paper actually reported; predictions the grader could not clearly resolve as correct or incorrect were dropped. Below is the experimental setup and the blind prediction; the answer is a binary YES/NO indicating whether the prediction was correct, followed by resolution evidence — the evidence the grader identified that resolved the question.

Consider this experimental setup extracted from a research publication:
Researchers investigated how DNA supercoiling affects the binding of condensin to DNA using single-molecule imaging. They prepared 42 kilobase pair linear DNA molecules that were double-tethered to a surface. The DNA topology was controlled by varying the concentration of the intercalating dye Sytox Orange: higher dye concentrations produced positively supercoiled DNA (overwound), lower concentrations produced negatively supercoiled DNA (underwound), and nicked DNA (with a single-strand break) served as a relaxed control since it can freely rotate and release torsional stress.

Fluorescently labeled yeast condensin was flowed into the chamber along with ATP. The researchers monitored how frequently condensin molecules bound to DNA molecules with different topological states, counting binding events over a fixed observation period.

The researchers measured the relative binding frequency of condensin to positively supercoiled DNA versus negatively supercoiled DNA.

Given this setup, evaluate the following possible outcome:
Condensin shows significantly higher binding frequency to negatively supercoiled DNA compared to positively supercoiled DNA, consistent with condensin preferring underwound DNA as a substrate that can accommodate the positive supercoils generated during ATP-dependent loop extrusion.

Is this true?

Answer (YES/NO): NO